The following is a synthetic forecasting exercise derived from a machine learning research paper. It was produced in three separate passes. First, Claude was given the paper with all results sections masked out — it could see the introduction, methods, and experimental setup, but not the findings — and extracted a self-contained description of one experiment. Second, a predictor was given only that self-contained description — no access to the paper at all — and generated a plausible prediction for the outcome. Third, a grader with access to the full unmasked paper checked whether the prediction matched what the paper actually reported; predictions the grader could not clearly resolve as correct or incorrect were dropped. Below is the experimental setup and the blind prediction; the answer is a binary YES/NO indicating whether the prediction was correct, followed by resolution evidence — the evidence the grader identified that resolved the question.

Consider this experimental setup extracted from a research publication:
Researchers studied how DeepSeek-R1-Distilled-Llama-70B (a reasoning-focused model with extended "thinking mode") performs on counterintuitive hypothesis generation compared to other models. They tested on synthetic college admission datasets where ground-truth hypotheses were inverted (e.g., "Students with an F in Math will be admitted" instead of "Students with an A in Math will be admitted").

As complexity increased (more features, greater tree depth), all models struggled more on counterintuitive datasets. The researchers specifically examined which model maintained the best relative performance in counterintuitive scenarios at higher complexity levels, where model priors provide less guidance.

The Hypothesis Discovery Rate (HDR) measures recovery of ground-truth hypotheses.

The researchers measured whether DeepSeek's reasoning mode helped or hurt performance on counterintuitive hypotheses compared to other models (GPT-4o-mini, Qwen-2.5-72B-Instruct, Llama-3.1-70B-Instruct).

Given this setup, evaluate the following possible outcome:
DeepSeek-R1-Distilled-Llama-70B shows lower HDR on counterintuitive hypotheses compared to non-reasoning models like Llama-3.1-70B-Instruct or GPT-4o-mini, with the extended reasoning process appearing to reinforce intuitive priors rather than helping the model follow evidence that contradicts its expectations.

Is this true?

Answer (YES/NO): NO